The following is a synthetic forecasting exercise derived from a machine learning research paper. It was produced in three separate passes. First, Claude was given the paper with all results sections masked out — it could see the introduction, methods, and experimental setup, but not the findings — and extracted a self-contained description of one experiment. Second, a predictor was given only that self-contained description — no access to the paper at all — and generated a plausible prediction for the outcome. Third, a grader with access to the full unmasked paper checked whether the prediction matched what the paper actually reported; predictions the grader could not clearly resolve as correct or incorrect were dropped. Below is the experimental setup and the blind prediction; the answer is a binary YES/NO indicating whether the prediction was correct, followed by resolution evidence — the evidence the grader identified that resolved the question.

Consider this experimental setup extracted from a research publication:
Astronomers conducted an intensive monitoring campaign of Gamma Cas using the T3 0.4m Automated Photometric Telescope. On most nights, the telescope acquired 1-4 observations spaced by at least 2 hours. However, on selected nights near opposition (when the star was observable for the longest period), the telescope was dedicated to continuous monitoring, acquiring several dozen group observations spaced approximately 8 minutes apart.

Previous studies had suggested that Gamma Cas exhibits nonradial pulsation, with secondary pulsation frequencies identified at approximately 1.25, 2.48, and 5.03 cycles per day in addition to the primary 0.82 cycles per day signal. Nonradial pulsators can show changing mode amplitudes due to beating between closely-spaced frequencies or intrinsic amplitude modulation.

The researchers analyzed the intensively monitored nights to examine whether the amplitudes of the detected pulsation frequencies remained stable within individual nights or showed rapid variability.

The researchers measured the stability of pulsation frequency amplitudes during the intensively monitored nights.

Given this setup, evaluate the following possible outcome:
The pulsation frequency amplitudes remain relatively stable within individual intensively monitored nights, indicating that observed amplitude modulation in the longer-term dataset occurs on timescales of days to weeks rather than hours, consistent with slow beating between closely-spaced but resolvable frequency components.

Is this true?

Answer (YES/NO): YES